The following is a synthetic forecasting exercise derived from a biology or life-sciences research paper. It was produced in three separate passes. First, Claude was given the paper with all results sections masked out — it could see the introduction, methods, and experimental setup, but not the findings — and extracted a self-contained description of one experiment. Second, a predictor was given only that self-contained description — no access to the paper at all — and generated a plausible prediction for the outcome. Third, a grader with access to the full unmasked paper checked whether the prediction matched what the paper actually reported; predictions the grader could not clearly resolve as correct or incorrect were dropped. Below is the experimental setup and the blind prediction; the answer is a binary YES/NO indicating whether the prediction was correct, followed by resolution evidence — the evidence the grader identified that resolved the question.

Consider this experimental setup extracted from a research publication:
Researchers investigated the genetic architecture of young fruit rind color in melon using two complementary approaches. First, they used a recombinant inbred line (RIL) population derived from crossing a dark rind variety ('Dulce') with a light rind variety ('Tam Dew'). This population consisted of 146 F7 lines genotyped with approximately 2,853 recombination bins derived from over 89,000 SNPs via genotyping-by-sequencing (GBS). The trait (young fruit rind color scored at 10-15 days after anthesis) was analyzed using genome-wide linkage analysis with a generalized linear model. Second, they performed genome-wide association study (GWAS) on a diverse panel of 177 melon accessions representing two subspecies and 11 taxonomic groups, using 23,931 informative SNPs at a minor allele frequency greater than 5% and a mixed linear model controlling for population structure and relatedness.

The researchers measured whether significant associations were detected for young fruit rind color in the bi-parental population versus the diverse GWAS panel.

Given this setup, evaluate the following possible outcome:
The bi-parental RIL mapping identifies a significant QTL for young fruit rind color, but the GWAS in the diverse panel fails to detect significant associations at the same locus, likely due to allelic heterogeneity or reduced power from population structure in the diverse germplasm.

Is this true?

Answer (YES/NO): YES